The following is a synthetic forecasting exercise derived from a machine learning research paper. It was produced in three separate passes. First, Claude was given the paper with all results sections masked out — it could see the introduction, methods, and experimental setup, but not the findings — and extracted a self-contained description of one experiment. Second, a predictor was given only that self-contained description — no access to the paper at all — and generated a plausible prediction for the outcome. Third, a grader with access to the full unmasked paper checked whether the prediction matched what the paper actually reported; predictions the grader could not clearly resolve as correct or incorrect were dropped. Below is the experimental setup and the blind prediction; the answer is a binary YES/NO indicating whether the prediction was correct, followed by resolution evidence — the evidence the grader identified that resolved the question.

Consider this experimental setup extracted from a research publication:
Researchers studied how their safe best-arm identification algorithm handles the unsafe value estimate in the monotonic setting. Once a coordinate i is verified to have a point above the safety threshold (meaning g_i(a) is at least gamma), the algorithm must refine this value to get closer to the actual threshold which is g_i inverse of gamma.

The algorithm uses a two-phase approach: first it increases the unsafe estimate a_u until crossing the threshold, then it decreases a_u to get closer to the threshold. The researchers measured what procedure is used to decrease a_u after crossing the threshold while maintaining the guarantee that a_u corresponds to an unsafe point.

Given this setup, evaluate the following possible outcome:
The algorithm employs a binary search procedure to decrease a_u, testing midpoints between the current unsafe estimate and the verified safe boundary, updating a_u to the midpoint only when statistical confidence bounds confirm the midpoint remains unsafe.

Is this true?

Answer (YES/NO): NO